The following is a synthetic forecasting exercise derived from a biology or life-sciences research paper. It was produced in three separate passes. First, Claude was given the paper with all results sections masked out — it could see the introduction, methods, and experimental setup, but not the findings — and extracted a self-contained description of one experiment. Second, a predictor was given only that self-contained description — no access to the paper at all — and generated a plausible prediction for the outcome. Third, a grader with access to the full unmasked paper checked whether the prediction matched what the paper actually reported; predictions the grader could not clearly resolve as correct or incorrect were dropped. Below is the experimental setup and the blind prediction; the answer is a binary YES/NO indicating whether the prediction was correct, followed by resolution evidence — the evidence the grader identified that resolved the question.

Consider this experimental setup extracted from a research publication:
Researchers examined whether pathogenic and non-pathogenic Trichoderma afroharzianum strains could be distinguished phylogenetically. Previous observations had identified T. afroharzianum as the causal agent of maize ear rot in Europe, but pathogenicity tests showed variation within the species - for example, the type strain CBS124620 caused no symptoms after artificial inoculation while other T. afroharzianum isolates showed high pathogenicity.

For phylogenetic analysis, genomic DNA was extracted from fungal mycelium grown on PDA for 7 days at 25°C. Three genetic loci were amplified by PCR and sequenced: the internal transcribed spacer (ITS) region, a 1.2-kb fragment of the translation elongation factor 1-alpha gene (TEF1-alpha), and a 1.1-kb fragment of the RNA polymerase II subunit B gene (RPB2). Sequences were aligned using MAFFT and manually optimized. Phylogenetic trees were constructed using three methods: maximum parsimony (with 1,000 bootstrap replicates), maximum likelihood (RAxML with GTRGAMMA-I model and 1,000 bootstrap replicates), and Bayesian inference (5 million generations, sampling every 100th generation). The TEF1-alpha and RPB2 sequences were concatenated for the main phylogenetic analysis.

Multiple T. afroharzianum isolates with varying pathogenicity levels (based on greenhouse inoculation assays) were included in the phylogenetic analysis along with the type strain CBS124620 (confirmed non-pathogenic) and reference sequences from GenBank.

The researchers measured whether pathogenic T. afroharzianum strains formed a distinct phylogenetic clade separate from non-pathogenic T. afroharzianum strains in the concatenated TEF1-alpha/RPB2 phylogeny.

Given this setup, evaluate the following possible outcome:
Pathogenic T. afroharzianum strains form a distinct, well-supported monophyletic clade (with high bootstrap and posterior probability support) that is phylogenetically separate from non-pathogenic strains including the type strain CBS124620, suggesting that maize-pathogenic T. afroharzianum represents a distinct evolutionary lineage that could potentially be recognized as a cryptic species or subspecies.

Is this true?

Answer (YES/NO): NO